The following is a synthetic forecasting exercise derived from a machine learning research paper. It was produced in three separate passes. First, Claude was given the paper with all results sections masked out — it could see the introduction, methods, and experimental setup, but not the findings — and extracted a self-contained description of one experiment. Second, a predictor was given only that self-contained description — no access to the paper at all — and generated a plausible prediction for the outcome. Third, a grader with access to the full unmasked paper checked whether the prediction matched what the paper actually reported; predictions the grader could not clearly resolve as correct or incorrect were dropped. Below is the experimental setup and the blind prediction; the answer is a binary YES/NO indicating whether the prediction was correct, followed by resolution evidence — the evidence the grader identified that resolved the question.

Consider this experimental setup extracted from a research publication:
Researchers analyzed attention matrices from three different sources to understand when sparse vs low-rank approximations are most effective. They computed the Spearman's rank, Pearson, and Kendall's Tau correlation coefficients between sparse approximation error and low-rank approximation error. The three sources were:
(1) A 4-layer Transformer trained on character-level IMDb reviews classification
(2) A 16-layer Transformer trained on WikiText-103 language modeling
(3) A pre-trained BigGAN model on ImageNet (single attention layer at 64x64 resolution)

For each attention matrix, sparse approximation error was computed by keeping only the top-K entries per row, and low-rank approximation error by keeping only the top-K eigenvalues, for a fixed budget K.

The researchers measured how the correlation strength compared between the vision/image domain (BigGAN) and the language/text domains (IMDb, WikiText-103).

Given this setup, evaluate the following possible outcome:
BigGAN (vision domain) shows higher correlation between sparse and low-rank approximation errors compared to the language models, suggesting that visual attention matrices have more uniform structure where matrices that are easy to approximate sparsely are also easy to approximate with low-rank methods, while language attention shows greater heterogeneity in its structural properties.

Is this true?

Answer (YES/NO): NO